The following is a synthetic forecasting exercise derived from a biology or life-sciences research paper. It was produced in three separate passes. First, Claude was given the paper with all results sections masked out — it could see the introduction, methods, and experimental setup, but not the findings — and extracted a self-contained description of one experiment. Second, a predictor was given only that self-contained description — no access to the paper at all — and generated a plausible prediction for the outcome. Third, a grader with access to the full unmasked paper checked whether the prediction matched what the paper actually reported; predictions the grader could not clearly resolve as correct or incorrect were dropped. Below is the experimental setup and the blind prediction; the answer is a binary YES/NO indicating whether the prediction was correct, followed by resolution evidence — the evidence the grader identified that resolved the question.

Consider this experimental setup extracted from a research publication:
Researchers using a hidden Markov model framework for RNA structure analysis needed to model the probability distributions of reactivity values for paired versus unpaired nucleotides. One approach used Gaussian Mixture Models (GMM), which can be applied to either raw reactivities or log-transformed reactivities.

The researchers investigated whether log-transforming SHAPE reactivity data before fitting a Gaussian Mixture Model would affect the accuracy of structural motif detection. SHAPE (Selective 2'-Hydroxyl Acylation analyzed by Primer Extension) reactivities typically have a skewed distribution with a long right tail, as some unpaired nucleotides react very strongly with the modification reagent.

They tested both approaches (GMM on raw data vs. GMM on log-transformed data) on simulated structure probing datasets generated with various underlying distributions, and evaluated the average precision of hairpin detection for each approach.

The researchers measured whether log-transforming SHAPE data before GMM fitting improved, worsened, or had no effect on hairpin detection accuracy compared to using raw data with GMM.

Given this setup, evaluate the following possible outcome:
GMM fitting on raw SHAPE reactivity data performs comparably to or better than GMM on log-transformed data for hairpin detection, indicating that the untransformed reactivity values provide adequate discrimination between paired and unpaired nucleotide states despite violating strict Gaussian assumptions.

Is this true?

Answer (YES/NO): YES